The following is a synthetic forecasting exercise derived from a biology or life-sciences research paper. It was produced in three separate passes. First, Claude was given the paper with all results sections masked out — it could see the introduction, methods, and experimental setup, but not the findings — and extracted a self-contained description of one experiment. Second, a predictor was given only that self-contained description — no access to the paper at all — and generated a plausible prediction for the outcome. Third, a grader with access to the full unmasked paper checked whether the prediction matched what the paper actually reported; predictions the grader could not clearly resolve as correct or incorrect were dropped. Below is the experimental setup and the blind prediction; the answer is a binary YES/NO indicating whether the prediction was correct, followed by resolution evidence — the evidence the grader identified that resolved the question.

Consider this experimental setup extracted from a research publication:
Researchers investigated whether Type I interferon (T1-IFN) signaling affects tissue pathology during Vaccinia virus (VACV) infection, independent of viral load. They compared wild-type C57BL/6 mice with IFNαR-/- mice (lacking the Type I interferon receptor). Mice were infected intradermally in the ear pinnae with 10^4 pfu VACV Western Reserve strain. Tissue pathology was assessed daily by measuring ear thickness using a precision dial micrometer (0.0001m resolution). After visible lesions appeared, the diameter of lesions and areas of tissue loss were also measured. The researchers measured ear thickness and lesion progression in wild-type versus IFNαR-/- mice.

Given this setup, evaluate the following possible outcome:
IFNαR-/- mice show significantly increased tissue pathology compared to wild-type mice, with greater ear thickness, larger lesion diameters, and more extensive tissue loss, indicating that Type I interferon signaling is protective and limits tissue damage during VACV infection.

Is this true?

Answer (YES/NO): YES